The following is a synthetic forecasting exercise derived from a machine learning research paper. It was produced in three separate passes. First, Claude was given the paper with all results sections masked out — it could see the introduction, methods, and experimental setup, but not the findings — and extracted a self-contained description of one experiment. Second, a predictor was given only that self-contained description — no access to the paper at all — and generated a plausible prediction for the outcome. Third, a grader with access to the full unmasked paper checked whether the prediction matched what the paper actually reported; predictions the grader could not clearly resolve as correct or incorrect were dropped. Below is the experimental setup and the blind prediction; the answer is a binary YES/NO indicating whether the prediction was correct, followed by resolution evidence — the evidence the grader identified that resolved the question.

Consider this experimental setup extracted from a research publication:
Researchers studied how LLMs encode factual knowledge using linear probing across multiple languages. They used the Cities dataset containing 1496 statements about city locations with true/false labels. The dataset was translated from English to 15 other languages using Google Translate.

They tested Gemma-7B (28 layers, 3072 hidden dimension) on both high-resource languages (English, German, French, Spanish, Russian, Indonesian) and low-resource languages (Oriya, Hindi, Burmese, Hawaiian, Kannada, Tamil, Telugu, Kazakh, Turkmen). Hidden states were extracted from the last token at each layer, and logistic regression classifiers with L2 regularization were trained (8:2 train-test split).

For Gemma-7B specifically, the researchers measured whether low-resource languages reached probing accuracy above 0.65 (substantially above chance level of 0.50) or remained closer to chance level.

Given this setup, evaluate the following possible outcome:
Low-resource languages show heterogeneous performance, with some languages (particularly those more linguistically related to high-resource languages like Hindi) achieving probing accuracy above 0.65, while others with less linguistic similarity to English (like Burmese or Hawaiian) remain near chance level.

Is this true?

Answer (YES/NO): NO